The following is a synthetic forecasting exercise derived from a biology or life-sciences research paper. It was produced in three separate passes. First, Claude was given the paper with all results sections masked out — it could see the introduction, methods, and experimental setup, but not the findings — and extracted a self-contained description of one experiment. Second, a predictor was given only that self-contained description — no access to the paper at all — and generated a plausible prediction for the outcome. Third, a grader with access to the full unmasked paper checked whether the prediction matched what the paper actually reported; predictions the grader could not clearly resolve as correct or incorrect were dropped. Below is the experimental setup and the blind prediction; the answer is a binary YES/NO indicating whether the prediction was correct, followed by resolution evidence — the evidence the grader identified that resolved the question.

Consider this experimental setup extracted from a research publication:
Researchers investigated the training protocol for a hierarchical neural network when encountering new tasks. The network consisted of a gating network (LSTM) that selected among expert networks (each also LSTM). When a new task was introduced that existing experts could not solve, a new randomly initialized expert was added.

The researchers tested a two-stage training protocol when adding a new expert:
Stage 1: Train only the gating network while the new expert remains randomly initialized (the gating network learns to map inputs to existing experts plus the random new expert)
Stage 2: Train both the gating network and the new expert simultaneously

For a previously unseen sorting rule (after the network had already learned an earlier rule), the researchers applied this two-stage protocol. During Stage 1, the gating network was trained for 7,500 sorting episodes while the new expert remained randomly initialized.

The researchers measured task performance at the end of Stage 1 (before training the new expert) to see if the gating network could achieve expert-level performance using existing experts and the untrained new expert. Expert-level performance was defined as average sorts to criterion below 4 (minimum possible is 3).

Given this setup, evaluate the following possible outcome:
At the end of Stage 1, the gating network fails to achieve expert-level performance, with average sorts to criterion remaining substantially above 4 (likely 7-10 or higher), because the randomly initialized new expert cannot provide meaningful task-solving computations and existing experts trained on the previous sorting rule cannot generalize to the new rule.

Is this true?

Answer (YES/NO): NO